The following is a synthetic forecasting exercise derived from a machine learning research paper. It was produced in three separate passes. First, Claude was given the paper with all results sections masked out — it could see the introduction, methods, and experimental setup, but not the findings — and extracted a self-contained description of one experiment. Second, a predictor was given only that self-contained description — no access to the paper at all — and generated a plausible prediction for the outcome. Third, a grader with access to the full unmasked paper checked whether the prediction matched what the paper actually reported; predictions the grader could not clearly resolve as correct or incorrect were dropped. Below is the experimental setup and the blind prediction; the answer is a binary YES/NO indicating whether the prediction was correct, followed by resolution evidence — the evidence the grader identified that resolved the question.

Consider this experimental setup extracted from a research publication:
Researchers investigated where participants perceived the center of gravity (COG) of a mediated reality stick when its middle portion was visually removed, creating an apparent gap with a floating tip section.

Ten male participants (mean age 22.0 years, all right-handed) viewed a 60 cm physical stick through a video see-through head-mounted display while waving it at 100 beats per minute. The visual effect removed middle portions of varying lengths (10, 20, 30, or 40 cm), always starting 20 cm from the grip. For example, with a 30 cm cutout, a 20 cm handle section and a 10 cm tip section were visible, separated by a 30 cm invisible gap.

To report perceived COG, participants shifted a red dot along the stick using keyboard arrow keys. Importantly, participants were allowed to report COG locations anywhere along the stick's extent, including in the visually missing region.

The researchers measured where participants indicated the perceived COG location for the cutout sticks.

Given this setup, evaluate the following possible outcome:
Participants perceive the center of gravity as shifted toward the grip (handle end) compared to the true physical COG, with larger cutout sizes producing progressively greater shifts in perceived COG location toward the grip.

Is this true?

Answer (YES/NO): NO